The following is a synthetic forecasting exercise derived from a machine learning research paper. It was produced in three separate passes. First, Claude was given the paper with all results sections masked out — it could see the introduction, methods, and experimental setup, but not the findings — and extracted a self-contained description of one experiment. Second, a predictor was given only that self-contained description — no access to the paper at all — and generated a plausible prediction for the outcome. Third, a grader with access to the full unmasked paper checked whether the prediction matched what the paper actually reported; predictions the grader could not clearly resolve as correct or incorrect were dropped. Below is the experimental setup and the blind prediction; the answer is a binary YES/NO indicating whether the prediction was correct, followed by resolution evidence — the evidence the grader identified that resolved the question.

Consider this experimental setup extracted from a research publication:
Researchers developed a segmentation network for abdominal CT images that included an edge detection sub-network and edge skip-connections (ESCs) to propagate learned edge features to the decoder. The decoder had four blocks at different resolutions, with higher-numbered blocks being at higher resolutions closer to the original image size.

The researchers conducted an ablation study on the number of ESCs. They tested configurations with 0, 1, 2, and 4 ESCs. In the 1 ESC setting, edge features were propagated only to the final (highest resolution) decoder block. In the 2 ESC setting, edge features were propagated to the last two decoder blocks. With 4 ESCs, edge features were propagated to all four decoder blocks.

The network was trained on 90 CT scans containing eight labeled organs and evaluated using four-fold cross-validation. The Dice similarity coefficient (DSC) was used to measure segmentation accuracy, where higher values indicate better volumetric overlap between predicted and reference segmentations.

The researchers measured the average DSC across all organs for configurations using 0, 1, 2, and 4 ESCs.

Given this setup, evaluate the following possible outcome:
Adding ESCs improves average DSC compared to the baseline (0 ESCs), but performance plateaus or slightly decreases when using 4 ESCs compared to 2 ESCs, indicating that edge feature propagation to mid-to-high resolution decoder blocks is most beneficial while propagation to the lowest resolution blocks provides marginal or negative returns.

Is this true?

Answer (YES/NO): NO